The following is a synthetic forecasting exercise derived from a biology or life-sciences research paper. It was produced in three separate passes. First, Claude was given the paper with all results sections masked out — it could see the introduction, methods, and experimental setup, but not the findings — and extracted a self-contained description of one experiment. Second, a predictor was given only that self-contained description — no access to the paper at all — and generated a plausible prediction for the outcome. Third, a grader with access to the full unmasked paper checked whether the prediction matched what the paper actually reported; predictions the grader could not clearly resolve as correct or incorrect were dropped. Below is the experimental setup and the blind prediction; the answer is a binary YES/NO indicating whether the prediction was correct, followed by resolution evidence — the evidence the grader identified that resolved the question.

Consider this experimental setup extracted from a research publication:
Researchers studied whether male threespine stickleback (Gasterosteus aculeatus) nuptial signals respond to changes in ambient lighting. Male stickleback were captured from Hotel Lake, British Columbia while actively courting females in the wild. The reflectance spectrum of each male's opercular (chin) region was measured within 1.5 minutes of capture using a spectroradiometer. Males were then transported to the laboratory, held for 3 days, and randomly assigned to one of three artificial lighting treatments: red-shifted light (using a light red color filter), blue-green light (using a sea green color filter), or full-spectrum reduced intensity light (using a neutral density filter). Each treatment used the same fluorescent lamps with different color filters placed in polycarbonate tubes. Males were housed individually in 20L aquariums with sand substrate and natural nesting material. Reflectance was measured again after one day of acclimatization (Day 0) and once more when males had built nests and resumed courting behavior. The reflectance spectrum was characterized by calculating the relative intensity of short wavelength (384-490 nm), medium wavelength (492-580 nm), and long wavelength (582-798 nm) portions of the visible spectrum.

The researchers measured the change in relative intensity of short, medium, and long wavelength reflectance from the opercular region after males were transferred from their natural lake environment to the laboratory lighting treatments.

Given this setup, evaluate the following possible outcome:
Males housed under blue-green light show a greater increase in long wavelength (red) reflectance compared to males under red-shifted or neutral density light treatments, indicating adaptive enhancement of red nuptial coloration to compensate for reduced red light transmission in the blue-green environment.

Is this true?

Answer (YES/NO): NO